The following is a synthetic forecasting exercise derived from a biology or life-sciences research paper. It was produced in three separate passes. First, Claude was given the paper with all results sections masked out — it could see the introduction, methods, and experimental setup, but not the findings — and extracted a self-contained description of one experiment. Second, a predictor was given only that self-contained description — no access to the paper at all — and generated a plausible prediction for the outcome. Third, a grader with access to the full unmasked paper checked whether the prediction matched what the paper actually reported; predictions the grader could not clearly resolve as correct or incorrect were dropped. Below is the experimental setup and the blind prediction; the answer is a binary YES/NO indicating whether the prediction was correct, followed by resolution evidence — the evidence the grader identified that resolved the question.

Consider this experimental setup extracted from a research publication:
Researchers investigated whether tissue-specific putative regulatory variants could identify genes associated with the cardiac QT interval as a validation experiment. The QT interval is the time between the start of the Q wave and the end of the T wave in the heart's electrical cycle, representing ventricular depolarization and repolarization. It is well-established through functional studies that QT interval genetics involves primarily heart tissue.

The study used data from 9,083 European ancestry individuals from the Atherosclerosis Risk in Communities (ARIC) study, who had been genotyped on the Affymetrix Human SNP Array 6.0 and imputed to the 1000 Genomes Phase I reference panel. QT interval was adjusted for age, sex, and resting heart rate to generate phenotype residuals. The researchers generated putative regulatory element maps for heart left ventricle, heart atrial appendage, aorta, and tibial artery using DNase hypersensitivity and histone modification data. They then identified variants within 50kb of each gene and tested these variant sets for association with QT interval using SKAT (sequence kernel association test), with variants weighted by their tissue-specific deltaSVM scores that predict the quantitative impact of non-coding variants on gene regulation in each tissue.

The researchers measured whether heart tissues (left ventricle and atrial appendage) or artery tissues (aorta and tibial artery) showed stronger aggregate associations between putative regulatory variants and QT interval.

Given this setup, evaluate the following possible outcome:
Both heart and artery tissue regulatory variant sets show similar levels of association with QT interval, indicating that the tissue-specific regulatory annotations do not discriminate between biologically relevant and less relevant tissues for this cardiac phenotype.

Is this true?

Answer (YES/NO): NO